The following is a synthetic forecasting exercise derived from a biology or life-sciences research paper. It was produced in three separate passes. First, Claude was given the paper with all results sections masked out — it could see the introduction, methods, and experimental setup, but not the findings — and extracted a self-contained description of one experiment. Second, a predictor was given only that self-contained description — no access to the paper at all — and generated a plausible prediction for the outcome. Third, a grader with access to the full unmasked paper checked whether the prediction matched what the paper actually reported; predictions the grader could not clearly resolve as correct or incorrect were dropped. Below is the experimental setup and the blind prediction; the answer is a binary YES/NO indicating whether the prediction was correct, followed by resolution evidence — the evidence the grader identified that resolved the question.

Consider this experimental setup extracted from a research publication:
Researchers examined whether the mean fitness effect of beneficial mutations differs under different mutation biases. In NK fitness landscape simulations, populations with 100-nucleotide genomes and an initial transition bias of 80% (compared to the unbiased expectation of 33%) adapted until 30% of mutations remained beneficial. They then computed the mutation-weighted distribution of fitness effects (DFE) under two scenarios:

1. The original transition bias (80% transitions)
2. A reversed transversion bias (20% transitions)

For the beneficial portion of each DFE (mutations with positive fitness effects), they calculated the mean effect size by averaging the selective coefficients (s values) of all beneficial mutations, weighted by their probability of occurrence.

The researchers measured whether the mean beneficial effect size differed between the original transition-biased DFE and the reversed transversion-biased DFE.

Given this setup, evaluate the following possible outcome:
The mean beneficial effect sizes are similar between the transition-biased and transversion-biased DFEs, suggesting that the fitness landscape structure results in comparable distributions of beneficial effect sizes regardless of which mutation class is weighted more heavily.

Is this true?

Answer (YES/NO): NO